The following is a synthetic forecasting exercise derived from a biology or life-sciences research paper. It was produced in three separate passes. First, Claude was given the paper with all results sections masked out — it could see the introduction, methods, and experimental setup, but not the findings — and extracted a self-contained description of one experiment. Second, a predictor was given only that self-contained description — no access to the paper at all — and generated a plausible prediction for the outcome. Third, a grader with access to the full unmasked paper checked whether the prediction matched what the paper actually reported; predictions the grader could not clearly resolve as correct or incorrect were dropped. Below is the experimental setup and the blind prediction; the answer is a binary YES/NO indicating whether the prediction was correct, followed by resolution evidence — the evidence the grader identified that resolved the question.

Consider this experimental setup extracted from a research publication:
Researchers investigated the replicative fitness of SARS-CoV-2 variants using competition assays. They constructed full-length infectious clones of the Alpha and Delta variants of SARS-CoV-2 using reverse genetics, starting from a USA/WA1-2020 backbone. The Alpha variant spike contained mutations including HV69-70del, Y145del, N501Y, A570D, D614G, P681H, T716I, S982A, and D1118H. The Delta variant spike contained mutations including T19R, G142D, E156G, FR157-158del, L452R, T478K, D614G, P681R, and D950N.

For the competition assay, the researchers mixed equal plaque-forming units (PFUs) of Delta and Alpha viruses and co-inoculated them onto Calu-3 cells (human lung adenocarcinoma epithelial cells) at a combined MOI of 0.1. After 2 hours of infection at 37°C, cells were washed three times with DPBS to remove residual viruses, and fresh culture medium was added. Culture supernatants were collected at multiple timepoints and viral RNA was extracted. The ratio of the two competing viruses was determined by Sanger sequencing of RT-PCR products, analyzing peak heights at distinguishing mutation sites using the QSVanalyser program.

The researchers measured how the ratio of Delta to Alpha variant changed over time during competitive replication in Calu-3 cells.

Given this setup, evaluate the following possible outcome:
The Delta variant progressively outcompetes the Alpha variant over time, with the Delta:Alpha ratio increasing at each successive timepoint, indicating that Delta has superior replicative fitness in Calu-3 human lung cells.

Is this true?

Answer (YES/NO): NO